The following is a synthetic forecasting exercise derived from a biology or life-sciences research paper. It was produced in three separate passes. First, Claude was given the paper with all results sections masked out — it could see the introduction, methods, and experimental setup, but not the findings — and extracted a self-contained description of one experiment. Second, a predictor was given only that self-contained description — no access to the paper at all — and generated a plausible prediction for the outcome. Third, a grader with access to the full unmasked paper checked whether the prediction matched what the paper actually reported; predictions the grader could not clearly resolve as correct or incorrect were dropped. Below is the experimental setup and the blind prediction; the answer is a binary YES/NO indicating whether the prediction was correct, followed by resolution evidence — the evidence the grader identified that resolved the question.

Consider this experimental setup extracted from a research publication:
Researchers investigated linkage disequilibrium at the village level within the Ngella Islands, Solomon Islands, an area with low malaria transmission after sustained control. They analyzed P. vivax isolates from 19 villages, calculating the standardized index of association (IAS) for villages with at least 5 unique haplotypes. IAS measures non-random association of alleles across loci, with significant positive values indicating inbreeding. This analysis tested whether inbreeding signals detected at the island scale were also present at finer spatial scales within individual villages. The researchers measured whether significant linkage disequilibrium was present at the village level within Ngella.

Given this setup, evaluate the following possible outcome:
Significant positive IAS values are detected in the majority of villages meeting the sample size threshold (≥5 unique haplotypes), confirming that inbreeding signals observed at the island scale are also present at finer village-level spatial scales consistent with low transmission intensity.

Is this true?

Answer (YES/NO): YES